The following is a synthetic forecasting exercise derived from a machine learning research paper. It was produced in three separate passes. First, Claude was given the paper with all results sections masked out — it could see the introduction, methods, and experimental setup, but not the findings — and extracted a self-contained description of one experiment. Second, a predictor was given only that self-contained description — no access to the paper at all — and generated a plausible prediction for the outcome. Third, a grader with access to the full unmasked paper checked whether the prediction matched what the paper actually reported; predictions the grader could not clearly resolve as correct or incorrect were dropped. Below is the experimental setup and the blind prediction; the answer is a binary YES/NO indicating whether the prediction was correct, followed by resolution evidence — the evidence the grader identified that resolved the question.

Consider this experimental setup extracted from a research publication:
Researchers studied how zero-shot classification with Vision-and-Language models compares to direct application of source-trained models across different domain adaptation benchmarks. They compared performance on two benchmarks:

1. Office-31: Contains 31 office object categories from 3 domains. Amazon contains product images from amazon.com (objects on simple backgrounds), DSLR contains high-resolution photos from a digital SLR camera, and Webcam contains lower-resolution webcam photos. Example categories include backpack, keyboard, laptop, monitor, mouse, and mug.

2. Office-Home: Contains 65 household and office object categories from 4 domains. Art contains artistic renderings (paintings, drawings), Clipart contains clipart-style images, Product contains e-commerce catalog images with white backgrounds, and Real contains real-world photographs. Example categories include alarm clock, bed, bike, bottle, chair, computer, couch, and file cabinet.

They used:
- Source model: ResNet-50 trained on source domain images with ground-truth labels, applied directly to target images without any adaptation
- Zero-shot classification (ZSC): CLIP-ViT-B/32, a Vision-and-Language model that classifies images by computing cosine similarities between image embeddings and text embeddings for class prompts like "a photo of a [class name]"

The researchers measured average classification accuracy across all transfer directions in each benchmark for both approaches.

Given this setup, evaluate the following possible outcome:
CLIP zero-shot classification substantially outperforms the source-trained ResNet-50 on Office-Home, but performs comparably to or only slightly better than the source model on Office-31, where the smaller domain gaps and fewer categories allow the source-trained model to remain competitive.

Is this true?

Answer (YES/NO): YES